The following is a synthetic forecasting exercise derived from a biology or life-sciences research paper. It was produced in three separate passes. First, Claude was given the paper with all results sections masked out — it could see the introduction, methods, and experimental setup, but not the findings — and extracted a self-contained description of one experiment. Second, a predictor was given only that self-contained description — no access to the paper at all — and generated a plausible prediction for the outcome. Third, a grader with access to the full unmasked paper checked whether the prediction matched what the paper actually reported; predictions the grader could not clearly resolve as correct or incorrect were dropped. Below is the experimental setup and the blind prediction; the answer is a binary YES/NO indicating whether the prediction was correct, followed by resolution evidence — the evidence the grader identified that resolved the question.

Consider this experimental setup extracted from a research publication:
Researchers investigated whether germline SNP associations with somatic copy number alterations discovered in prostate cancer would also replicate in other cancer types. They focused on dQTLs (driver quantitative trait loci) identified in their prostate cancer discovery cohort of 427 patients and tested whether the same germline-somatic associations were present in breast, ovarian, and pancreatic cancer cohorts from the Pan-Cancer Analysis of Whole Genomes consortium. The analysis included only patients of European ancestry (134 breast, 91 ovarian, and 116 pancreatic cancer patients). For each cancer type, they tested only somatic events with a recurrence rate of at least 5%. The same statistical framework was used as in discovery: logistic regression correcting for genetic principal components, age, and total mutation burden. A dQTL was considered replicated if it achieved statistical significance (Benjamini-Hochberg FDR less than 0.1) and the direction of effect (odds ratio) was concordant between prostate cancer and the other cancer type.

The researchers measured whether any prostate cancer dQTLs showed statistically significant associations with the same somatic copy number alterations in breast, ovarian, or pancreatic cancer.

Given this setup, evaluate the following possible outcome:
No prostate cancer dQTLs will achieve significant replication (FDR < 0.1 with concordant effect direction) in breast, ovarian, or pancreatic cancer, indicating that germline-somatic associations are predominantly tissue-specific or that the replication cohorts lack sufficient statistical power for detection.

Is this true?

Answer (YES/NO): NO